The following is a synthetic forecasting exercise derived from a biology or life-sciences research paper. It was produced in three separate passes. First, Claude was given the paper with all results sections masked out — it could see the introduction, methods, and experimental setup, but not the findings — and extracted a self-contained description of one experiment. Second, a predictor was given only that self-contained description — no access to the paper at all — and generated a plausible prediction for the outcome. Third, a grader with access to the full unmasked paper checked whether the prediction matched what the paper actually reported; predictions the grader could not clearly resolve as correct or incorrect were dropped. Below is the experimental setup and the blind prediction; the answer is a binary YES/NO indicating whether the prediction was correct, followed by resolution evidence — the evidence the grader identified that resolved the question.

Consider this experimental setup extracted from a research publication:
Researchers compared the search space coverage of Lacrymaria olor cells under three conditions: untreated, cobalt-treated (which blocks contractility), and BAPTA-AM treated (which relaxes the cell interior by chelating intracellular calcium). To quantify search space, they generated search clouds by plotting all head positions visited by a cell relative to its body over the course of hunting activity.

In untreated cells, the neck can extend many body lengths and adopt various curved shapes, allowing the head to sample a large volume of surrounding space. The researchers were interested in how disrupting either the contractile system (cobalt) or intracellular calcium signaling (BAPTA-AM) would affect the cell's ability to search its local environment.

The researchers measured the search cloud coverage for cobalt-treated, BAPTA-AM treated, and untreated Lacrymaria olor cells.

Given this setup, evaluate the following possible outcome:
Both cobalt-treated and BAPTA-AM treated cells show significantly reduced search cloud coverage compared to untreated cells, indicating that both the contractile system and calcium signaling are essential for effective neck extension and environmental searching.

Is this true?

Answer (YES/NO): YES